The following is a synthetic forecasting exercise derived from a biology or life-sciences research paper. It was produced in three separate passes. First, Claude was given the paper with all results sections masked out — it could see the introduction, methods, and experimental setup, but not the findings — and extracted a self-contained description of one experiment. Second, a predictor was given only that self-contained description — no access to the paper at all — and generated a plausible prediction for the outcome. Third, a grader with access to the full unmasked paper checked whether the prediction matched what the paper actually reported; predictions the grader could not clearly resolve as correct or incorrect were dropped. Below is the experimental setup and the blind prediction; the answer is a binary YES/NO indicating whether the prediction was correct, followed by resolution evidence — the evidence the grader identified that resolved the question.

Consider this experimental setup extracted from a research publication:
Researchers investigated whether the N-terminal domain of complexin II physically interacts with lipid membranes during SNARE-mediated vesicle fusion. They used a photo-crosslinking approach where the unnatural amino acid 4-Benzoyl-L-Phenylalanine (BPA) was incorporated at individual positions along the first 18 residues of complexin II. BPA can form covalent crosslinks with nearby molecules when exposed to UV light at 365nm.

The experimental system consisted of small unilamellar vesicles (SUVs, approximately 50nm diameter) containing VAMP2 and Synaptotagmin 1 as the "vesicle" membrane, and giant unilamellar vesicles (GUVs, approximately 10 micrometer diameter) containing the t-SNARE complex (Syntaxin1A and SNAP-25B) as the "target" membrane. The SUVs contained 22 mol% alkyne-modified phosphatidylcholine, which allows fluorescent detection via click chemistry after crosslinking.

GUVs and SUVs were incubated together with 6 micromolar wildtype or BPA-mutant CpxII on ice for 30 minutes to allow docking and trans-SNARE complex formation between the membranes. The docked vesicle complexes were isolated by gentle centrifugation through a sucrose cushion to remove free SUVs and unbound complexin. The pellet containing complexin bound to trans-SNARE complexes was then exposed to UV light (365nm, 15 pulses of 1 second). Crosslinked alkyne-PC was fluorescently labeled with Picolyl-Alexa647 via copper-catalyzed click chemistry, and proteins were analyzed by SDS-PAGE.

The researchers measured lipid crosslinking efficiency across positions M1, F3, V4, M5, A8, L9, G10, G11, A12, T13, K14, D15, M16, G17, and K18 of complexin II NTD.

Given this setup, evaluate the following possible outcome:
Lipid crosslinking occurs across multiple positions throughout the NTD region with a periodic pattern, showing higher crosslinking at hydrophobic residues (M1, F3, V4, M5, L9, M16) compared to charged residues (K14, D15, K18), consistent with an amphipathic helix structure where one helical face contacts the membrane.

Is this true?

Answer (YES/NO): NO